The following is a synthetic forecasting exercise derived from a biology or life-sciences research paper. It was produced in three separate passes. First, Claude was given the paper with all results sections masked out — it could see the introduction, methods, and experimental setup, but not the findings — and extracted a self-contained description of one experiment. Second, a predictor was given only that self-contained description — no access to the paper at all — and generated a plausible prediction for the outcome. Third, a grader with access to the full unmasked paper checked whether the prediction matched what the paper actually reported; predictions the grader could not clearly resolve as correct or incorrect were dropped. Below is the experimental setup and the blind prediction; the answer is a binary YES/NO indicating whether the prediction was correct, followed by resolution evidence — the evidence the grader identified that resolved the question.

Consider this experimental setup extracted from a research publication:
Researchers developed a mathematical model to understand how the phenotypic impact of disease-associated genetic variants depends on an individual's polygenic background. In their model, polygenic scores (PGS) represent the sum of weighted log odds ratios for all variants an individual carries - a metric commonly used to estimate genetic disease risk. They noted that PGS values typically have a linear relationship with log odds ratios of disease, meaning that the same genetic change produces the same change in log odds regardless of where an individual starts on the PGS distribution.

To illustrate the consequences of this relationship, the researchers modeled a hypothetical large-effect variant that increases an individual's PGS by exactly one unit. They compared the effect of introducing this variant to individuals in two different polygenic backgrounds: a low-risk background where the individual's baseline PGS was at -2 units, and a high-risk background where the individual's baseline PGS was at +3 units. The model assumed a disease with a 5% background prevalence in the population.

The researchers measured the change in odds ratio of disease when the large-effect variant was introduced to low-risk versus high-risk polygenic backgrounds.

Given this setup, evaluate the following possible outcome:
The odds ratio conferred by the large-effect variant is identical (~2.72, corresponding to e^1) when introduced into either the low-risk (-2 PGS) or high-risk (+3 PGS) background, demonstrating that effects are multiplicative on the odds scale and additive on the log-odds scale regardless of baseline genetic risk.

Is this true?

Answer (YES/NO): YES